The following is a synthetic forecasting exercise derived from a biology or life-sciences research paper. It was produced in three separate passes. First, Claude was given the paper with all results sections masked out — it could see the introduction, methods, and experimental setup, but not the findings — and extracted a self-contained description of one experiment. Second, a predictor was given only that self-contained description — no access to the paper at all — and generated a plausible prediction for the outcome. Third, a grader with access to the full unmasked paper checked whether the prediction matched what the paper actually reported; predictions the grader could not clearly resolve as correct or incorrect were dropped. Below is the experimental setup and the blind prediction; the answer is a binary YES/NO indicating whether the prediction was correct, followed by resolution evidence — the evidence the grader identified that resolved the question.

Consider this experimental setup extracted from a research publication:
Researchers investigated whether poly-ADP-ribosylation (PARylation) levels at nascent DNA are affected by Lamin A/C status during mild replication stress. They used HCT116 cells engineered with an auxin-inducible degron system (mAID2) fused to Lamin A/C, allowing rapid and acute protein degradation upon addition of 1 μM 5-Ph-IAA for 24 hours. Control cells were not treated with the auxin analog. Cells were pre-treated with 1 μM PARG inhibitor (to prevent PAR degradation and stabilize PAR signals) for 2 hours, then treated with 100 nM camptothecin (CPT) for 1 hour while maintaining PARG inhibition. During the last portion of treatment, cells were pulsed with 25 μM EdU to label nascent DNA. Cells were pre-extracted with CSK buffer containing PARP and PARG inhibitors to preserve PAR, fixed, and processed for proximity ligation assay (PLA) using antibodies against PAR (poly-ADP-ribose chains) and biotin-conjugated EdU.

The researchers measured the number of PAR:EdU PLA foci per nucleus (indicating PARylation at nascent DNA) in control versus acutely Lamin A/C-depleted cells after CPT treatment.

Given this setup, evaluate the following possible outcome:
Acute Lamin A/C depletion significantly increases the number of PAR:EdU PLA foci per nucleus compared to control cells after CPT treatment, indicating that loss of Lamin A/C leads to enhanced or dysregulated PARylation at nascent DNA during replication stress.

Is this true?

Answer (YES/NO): NO